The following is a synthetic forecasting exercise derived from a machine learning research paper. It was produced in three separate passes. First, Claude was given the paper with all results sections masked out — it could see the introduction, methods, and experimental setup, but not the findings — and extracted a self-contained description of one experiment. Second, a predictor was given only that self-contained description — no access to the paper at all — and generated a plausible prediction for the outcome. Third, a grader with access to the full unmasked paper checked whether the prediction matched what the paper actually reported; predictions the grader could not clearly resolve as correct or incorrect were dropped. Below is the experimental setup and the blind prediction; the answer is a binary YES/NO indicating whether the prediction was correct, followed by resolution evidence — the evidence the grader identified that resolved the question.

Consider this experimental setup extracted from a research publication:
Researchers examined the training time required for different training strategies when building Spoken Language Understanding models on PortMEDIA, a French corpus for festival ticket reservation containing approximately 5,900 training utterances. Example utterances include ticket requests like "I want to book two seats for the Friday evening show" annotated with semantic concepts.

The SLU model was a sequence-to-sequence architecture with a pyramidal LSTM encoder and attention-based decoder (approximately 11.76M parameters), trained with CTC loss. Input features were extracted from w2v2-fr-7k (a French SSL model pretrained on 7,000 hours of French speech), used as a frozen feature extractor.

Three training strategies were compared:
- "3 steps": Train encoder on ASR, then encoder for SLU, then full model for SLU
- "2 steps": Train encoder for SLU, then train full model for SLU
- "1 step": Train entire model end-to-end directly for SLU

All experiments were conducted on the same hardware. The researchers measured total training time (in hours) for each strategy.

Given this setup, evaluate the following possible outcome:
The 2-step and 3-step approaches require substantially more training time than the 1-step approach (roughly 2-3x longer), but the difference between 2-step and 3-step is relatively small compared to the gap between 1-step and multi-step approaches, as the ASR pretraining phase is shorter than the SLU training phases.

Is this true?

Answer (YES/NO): NO